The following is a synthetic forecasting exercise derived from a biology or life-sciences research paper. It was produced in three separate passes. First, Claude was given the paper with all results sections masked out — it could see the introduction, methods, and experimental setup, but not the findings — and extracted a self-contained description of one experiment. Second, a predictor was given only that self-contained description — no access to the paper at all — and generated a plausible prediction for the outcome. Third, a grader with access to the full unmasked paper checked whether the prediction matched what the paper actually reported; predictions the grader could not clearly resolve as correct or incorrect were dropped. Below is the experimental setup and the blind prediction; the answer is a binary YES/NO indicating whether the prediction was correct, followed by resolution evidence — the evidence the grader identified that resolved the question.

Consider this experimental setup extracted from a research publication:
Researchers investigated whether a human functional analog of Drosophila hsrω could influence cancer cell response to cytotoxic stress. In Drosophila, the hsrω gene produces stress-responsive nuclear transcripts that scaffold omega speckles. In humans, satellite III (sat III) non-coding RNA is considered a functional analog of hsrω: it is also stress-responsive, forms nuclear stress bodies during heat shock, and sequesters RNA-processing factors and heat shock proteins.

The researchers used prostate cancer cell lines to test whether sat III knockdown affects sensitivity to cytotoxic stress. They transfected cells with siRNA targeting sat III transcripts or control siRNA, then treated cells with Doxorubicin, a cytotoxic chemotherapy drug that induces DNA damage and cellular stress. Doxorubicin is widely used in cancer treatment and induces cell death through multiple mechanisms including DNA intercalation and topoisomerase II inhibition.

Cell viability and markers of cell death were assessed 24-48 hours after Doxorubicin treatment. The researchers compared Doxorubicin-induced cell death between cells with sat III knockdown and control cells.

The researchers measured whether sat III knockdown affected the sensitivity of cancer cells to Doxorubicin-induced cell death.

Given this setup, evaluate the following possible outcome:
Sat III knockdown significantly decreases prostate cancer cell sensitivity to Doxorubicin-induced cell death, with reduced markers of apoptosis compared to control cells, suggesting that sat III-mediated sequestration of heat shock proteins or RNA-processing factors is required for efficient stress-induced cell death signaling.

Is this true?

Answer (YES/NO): NO